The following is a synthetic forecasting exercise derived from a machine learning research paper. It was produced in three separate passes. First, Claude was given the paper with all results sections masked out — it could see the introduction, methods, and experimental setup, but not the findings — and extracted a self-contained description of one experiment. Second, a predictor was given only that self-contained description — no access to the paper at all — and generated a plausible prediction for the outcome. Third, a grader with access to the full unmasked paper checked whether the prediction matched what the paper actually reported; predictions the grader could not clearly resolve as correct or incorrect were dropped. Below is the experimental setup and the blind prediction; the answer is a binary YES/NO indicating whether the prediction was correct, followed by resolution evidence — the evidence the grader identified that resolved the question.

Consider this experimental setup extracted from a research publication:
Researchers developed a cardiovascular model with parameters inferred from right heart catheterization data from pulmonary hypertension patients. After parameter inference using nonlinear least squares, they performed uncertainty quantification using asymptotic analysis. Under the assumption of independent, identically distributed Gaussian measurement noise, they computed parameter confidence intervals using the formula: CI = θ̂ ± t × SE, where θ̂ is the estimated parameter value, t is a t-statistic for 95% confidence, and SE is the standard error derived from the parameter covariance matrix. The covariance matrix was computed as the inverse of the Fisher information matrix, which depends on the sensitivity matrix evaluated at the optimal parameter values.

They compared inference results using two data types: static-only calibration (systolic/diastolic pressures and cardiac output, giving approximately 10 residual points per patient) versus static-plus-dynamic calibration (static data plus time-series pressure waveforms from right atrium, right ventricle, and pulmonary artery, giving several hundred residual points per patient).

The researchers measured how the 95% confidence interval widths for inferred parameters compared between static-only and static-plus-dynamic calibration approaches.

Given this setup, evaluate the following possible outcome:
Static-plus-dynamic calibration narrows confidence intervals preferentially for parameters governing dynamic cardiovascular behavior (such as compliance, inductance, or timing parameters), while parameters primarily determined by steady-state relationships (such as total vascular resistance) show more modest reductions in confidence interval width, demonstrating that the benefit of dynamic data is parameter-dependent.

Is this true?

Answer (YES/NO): NO